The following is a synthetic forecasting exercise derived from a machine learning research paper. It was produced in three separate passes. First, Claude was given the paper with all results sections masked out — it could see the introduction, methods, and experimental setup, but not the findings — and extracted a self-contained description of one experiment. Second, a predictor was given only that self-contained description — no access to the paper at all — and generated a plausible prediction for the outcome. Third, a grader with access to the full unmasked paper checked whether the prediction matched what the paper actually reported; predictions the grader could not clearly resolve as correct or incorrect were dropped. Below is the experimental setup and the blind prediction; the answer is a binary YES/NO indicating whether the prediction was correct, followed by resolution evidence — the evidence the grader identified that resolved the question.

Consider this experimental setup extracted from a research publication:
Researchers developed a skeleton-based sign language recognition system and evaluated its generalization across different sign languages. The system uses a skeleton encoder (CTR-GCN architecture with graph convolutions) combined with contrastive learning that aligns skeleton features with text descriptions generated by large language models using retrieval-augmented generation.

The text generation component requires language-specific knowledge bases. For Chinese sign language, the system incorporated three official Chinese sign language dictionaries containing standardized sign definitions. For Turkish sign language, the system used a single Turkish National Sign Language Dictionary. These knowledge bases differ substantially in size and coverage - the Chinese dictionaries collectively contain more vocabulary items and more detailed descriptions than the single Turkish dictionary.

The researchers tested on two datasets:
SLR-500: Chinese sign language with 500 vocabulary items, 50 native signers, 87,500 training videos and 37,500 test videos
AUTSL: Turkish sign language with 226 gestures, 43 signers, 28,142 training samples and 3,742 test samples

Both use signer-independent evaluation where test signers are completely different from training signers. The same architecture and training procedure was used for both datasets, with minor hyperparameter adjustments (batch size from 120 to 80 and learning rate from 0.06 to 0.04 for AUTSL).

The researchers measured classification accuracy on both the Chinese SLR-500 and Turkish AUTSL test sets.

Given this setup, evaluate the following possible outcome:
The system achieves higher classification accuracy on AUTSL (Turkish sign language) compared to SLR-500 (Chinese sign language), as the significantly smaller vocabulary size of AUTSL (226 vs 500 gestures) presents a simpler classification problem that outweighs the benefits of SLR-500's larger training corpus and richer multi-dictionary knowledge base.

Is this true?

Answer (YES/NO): NO